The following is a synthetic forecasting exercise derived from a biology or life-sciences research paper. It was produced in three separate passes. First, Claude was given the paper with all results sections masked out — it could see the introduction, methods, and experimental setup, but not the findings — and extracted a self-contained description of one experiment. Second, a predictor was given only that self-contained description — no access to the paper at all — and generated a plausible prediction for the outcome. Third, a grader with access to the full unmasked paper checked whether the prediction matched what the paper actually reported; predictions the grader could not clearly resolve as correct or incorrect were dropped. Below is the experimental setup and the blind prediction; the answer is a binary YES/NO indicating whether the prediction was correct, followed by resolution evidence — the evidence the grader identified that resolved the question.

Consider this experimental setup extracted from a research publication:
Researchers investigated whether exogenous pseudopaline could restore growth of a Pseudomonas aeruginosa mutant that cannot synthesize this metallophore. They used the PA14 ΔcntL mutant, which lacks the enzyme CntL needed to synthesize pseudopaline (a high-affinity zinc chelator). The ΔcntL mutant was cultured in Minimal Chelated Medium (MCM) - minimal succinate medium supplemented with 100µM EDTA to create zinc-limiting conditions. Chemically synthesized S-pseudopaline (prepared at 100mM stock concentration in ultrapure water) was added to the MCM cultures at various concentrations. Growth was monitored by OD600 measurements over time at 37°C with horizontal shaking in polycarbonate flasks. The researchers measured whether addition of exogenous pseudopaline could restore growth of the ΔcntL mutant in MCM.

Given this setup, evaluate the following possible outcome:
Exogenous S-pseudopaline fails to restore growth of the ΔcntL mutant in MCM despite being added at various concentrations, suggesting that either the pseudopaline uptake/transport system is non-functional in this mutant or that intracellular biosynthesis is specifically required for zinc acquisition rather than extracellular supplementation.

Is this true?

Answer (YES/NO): NO